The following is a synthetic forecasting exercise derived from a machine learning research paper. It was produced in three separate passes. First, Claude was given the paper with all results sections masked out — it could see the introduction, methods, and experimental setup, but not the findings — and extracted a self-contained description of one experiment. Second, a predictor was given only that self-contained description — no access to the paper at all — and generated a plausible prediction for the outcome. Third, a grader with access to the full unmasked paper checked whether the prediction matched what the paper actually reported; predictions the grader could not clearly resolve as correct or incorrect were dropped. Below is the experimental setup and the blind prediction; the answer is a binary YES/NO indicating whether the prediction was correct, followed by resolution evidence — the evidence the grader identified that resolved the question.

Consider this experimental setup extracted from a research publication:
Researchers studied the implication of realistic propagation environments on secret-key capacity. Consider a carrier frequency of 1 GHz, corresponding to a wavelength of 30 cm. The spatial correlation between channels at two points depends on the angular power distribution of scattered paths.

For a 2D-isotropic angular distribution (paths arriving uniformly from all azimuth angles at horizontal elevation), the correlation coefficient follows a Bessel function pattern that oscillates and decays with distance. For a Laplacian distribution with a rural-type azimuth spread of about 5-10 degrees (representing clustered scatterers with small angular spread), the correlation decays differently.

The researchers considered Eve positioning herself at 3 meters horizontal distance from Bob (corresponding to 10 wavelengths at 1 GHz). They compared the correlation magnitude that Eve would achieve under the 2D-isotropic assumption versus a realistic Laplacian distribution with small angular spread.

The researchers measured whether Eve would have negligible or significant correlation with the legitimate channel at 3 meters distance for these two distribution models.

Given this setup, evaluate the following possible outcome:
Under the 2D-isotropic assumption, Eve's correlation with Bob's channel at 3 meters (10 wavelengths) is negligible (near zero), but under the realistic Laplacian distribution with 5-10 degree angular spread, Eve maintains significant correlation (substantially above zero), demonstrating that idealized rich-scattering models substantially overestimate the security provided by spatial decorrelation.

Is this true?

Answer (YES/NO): YES